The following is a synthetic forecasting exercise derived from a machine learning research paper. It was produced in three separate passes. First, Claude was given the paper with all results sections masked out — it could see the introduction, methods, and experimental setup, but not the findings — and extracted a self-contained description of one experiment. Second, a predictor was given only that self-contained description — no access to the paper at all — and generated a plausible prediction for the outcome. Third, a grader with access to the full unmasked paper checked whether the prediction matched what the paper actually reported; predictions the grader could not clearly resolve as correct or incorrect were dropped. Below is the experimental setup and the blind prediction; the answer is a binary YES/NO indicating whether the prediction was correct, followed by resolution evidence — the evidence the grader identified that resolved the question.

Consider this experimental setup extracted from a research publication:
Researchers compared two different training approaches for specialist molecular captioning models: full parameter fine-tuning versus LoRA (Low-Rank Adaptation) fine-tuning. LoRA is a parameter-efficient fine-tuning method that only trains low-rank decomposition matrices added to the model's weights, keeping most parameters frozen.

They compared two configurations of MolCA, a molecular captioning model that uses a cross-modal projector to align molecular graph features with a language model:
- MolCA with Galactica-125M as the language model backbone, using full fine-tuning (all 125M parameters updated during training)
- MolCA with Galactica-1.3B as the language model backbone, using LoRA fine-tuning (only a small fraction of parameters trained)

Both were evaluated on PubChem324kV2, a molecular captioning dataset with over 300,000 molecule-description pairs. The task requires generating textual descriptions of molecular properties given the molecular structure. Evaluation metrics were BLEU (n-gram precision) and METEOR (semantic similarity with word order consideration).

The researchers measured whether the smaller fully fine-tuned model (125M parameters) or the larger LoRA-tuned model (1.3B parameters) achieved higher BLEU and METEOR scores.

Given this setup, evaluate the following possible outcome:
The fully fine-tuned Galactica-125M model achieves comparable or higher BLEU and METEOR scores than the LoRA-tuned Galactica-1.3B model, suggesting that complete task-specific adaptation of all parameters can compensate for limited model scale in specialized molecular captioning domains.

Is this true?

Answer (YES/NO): NO